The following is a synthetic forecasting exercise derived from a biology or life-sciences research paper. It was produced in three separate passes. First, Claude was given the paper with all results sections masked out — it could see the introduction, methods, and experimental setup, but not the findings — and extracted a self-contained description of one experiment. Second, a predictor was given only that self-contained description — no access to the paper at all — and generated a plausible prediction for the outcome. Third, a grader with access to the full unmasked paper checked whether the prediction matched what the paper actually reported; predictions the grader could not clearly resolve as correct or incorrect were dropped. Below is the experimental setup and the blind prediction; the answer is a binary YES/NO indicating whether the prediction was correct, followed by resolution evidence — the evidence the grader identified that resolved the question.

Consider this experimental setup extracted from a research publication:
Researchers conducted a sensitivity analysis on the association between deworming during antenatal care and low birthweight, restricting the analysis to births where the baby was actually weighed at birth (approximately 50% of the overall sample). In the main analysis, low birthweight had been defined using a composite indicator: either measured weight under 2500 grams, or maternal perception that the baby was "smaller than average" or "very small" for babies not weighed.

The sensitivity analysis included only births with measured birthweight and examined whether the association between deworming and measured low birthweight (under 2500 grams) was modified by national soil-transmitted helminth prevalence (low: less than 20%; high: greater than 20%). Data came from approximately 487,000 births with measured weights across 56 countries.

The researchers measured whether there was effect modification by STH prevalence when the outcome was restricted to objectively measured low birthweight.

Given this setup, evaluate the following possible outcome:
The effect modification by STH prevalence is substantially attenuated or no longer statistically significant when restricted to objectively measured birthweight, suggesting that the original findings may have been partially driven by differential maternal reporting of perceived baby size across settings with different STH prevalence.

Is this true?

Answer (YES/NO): NO